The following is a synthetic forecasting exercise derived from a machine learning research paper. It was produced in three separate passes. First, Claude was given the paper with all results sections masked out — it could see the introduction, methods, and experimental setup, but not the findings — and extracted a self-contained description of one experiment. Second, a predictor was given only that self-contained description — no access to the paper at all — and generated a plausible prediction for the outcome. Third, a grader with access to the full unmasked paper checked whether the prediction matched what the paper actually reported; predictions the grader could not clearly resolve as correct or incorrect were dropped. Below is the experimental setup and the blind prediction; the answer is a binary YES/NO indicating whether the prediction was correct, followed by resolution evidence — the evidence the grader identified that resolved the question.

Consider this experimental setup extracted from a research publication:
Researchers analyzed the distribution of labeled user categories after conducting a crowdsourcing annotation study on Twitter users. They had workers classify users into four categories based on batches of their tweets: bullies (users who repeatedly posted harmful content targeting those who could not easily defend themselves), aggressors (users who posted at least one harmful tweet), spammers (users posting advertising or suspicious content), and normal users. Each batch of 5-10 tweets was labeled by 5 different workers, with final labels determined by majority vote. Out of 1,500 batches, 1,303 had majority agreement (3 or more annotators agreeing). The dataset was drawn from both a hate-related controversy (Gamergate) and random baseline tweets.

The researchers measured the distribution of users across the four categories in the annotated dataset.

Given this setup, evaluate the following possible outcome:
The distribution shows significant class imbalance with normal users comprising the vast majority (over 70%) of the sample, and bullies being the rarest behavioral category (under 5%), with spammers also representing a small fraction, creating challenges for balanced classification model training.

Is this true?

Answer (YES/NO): NO